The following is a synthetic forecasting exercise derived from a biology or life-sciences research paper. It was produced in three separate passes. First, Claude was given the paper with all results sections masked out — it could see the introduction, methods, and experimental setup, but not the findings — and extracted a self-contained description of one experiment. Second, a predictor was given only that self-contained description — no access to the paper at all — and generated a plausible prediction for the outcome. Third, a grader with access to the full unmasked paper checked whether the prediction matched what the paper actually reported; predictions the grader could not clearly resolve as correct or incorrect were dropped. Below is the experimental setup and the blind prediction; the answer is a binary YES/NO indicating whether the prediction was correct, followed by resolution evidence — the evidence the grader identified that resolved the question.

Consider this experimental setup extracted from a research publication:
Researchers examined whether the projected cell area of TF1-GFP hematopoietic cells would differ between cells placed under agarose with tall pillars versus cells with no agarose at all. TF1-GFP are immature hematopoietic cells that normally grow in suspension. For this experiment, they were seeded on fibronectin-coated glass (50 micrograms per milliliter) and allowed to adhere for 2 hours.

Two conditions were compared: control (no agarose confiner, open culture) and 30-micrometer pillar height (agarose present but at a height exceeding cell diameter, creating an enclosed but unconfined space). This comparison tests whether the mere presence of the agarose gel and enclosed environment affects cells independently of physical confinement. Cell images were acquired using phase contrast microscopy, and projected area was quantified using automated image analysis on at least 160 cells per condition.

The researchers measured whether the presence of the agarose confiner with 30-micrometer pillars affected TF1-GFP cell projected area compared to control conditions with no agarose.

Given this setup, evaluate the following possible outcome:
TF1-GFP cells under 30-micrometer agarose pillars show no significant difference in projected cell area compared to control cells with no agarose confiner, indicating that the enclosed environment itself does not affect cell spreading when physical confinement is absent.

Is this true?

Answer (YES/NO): YES